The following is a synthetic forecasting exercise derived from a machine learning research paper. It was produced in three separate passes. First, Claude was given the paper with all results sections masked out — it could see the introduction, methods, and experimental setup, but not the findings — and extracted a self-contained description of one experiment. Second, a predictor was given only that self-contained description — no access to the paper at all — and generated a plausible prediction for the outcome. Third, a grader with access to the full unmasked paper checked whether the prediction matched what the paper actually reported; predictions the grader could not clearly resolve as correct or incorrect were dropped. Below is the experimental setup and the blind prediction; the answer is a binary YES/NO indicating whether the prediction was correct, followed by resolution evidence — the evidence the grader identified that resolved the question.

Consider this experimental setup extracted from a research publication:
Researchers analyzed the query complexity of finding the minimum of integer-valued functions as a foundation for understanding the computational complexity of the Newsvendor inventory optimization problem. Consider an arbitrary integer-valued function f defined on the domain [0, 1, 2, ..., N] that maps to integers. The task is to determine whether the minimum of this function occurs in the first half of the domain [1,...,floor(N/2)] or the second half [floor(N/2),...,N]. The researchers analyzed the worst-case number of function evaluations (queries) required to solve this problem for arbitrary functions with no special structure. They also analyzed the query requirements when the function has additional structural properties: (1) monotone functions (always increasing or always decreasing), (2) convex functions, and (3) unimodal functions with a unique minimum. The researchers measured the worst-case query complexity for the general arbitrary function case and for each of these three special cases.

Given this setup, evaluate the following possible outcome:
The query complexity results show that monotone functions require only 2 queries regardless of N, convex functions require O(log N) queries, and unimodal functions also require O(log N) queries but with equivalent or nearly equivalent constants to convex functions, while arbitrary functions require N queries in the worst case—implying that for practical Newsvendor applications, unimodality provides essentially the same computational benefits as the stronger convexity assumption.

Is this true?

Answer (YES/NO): NO